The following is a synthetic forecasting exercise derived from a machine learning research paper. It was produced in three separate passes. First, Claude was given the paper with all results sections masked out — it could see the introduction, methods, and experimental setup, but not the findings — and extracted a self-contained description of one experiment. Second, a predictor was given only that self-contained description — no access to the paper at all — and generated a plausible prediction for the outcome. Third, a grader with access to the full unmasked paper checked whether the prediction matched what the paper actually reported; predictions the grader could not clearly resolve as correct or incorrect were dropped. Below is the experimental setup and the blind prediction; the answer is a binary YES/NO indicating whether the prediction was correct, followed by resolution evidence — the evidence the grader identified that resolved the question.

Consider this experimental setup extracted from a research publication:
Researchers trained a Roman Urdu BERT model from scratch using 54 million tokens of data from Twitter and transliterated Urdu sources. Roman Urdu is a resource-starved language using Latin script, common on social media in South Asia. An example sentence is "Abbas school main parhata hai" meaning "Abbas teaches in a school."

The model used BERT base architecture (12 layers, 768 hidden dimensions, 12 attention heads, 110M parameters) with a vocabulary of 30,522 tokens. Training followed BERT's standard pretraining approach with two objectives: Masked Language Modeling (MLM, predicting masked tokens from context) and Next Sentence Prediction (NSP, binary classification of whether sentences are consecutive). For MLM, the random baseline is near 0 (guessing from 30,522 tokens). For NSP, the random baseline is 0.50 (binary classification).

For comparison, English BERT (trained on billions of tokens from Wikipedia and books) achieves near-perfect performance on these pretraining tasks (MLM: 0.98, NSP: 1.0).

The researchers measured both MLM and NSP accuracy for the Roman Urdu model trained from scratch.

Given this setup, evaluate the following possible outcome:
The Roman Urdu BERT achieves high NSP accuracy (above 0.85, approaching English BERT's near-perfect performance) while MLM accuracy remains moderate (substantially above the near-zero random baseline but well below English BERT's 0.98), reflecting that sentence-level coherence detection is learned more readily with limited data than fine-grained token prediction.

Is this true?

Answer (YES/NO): NO